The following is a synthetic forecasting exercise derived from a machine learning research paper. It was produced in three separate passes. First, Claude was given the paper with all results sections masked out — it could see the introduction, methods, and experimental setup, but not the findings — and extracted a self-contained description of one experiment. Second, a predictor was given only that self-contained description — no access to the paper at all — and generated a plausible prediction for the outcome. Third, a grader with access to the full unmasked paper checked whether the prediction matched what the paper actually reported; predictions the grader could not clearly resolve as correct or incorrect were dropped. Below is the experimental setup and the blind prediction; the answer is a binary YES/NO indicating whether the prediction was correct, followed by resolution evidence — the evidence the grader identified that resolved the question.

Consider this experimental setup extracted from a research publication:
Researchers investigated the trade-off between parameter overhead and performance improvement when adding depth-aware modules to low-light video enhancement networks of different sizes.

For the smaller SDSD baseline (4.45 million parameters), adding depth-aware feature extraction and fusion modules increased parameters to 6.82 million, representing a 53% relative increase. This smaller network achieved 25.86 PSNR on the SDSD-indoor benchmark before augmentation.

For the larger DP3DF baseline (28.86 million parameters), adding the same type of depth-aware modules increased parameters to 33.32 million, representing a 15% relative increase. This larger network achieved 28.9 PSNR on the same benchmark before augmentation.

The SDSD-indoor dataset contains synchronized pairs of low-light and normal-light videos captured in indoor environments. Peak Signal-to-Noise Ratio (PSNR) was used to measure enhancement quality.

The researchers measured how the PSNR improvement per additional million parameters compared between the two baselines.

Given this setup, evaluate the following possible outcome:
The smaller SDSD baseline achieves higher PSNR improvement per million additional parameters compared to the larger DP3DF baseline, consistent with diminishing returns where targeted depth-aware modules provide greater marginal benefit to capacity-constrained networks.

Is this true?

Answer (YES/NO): YES